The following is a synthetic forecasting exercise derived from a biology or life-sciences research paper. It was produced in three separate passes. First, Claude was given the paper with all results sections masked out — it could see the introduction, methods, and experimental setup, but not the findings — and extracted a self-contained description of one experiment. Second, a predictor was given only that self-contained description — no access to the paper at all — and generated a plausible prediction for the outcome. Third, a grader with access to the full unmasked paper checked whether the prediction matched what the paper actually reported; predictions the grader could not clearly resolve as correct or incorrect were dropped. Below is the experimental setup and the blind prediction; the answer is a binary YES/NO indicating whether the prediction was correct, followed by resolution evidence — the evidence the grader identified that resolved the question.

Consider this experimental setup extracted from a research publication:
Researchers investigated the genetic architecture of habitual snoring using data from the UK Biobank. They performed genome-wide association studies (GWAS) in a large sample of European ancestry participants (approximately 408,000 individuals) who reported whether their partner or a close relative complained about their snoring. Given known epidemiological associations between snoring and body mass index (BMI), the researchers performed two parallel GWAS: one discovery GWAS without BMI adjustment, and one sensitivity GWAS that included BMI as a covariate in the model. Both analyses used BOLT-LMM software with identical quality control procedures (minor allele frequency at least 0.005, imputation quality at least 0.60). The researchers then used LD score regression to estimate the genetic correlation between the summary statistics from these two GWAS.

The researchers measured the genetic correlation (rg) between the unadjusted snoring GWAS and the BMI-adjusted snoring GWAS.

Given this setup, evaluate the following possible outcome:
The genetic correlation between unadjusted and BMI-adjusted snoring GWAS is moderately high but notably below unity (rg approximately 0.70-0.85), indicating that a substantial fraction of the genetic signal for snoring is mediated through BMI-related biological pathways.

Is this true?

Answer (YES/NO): NO